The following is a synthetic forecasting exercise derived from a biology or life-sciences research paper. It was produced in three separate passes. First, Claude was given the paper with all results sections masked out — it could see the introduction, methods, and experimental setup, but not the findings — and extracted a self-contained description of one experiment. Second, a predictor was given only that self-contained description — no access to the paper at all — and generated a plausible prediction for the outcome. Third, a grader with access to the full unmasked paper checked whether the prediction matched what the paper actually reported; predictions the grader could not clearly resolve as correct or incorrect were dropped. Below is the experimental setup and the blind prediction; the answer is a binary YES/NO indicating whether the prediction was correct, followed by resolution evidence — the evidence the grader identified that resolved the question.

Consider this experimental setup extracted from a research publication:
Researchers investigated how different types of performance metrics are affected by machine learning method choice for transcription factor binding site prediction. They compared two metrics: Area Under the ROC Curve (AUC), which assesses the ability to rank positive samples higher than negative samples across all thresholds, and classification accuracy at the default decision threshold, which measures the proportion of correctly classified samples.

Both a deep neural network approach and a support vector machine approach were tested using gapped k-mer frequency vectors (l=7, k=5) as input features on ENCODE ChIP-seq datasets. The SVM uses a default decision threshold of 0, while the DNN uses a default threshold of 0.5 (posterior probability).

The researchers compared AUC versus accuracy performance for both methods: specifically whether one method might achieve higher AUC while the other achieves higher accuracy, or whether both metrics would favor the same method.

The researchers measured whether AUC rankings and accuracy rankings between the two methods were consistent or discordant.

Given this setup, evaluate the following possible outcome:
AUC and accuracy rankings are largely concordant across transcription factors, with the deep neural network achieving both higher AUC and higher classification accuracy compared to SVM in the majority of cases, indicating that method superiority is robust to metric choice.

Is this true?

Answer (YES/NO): NO